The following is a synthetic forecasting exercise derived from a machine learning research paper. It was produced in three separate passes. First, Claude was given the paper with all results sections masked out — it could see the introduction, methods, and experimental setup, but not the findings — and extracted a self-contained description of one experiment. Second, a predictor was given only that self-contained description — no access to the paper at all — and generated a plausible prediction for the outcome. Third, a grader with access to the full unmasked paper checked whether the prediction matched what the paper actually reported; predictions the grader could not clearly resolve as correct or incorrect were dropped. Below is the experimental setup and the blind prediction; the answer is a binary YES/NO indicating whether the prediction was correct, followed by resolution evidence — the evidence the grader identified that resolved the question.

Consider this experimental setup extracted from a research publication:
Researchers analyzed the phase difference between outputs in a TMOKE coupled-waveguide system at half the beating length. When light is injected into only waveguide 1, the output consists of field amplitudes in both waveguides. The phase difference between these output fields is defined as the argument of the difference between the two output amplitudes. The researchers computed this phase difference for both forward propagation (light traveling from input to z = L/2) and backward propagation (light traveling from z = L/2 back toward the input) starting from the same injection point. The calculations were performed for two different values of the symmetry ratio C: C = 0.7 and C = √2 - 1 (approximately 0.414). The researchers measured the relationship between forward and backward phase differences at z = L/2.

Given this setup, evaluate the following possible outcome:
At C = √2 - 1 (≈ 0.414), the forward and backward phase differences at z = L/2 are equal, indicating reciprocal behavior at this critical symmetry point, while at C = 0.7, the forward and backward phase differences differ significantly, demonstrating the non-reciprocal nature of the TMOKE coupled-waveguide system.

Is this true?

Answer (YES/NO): NO